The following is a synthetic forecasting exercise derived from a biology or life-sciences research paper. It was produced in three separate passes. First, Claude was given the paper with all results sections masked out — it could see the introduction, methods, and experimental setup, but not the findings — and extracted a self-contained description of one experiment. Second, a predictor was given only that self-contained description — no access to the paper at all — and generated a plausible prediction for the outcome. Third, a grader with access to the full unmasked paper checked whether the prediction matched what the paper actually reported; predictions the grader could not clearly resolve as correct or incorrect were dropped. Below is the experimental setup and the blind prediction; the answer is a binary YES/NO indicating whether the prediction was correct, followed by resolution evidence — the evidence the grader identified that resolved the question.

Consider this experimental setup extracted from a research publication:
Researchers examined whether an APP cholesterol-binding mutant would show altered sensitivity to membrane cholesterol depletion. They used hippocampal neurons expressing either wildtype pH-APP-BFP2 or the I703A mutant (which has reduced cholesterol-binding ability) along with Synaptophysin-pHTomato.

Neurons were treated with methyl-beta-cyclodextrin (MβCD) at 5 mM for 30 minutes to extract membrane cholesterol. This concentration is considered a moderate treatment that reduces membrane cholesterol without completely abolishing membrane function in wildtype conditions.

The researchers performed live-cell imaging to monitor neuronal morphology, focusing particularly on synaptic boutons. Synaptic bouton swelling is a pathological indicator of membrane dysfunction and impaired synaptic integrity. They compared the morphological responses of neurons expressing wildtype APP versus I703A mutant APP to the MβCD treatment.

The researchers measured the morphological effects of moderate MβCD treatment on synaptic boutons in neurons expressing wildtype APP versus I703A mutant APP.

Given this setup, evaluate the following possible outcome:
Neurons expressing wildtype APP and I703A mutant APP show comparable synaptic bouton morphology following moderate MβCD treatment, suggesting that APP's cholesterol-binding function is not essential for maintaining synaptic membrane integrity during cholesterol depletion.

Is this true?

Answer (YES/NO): NO